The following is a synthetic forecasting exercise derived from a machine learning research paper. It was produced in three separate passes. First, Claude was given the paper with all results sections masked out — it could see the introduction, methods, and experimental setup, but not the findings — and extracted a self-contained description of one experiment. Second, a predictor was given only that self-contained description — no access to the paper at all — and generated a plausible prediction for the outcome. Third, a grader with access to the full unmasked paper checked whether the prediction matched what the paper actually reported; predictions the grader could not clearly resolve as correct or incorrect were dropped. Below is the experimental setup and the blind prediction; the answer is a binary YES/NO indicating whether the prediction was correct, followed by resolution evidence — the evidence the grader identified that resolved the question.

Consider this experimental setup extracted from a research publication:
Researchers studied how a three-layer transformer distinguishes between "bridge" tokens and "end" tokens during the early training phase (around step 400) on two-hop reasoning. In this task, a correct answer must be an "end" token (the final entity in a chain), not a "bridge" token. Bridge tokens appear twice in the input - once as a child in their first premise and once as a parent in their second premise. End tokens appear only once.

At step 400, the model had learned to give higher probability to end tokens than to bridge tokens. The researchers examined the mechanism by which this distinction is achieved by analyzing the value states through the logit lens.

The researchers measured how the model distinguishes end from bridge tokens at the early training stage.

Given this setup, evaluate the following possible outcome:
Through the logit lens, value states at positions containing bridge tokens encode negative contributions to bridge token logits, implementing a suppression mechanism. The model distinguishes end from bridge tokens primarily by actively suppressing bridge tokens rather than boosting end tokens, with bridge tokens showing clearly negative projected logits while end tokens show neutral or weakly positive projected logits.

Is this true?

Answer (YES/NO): NO